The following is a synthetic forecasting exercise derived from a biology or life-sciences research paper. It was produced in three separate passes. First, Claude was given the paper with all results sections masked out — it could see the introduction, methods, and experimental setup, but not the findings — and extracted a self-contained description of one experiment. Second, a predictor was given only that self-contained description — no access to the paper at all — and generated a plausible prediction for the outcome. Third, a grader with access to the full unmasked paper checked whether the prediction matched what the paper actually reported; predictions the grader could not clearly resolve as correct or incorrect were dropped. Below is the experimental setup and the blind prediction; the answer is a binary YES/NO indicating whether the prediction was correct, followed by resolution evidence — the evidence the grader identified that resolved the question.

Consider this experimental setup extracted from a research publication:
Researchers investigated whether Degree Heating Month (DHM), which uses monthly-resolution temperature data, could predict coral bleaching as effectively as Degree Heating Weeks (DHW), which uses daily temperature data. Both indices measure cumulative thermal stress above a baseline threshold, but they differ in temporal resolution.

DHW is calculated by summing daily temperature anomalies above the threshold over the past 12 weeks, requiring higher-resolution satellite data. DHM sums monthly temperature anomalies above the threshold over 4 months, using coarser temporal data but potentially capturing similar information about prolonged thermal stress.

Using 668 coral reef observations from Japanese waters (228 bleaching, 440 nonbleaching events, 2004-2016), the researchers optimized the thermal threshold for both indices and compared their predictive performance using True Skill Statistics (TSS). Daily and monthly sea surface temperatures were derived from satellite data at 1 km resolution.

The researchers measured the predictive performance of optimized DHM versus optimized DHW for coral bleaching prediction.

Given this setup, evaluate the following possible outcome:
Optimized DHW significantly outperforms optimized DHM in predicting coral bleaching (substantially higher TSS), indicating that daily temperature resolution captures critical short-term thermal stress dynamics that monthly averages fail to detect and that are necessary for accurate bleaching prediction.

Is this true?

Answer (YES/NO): NO